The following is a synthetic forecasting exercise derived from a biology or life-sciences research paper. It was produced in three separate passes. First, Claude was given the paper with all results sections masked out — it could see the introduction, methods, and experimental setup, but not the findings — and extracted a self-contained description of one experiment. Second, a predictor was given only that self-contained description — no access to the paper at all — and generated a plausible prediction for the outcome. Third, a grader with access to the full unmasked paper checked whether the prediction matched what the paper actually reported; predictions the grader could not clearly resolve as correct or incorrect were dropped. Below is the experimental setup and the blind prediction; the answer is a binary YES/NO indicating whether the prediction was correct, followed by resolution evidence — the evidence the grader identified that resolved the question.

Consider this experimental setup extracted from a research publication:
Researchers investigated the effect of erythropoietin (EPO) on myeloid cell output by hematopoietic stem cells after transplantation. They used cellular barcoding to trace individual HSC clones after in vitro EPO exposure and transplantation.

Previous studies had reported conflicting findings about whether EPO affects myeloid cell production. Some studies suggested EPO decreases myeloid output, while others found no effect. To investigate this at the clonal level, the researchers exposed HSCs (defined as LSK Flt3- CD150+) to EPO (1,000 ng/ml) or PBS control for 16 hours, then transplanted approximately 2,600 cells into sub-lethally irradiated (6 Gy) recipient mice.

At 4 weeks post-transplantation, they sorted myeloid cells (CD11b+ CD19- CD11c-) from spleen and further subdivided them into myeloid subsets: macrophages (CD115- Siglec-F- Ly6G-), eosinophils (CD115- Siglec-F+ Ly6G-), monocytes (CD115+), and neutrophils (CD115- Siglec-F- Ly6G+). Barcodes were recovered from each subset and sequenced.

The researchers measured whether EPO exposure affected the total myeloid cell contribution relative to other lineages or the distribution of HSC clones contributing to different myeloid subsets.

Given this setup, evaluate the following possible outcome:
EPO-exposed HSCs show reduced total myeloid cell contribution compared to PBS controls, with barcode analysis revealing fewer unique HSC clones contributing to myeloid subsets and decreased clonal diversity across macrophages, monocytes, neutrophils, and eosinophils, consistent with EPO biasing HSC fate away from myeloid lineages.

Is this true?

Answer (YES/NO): NO